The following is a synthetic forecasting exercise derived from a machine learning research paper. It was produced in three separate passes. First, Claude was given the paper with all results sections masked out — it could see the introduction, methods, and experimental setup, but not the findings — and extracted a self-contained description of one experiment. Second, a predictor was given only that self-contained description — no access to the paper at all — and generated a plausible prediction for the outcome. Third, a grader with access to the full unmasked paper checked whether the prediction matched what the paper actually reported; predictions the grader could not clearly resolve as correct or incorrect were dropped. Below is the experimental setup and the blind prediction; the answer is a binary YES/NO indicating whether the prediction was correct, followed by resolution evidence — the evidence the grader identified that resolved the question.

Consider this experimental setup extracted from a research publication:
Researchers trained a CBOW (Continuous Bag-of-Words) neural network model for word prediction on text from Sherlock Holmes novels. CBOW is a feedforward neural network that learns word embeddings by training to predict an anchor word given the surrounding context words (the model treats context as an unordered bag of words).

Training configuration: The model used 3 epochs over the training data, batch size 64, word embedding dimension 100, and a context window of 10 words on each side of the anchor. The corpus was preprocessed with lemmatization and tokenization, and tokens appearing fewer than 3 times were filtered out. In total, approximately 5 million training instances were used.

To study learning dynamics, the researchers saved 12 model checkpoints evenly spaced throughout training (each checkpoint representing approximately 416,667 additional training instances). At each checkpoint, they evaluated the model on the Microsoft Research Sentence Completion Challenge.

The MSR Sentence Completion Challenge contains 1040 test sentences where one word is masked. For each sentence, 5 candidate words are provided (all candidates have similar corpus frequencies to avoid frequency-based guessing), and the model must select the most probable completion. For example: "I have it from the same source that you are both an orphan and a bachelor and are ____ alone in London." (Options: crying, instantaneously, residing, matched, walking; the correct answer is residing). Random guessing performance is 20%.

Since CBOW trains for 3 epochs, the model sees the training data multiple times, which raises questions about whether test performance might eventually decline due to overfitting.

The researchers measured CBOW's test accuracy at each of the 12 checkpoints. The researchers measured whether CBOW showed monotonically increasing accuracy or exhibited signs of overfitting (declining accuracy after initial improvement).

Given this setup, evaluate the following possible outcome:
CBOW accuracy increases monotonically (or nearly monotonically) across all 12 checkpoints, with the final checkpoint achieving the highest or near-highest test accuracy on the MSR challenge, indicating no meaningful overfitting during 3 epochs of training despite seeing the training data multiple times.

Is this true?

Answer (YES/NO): NO